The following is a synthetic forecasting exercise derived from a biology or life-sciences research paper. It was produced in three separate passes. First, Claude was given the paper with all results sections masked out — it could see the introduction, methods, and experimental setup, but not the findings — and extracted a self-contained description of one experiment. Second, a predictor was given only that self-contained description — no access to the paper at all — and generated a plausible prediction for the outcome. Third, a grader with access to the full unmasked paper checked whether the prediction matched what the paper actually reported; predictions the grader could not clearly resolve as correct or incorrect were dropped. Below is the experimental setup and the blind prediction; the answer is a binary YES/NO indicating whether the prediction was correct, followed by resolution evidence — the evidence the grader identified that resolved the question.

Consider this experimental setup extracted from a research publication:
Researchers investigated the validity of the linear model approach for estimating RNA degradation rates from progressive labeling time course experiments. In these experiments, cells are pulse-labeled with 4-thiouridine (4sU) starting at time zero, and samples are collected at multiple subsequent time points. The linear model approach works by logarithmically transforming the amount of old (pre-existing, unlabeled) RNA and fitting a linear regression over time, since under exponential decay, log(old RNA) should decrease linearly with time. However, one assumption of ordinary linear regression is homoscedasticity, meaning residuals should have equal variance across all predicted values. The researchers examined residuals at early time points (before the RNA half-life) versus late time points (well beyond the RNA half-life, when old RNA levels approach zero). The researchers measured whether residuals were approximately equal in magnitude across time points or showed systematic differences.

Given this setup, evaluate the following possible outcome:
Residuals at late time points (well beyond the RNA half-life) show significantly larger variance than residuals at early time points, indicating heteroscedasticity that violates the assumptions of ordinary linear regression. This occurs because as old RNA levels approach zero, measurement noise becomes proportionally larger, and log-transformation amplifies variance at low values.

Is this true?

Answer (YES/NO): YES